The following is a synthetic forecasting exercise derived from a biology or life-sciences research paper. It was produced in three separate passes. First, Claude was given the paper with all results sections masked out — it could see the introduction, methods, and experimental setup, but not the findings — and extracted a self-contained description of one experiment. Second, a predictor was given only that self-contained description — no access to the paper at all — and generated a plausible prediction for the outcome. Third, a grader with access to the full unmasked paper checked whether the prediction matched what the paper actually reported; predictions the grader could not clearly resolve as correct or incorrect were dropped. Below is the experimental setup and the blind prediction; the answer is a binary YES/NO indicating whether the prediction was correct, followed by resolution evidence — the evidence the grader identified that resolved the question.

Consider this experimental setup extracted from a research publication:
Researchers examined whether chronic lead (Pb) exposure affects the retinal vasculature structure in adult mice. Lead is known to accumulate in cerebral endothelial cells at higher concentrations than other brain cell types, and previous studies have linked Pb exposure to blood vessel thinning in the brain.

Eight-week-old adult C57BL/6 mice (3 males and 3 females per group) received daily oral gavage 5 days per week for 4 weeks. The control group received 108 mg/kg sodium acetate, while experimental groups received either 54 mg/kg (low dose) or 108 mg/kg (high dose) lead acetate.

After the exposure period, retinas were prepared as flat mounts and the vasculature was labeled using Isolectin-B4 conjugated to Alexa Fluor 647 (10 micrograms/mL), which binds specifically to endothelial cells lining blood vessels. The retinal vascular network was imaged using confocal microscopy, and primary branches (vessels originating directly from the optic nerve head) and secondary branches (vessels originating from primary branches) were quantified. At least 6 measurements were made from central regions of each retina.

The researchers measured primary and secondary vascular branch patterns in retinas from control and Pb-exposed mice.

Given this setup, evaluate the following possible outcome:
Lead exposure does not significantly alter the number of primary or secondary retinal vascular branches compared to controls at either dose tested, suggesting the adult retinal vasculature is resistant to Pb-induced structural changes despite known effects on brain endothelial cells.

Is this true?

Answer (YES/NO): YES